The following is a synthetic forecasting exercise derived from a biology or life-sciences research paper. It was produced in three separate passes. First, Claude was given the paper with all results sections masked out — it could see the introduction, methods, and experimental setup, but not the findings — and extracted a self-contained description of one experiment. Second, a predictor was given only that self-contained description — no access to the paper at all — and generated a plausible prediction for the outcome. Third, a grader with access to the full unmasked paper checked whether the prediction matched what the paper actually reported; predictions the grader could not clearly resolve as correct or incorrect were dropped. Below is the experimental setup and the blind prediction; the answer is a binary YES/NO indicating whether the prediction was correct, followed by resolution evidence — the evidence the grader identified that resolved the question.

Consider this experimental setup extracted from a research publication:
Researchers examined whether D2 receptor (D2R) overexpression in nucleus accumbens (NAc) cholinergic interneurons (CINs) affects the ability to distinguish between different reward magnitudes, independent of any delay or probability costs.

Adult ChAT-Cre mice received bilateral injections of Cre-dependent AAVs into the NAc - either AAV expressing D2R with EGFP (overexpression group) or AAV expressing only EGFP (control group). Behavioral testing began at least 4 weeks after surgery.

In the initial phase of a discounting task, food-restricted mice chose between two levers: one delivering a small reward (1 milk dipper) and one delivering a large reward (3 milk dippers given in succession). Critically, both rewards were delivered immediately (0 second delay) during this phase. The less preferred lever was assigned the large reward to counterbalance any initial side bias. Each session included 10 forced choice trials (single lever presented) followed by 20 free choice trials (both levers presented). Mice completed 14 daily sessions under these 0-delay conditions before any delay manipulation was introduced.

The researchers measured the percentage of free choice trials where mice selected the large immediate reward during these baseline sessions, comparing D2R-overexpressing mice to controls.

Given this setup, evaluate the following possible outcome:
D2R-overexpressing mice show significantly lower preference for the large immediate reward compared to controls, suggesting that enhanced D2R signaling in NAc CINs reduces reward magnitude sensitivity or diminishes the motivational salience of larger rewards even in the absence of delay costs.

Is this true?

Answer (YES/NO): NO